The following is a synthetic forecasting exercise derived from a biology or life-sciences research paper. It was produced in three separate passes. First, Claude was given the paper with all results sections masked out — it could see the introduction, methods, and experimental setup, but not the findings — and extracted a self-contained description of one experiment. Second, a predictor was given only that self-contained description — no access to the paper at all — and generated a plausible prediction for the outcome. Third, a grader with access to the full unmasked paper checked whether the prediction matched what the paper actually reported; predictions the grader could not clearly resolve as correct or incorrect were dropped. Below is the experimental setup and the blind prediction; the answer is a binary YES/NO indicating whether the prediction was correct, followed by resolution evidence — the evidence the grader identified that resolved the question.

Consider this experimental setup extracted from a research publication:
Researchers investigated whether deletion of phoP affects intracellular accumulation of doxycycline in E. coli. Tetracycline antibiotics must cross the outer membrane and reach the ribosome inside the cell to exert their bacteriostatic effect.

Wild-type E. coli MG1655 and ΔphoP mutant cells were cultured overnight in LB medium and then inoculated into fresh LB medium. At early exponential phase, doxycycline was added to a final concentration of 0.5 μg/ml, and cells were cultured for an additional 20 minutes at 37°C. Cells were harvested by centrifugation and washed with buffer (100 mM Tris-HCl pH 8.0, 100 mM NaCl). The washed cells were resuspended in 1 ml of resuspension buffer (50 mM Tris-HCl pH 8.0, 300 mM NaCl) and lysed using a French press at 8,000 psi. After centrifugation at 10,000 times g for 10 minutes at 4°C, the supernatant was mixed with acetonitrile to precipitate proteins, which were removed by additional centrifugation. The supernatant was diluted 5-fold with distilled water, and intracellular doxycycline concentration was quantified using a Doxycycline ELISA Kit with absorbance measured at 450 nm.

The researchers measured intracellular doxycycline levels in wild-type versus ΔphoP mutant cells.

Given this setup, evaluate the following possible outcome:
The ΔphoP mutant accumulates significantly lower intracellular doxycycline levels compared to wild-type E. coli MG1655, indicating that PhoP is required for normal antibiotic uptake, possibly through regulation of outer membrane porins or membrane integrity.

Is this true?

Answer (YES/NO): NO